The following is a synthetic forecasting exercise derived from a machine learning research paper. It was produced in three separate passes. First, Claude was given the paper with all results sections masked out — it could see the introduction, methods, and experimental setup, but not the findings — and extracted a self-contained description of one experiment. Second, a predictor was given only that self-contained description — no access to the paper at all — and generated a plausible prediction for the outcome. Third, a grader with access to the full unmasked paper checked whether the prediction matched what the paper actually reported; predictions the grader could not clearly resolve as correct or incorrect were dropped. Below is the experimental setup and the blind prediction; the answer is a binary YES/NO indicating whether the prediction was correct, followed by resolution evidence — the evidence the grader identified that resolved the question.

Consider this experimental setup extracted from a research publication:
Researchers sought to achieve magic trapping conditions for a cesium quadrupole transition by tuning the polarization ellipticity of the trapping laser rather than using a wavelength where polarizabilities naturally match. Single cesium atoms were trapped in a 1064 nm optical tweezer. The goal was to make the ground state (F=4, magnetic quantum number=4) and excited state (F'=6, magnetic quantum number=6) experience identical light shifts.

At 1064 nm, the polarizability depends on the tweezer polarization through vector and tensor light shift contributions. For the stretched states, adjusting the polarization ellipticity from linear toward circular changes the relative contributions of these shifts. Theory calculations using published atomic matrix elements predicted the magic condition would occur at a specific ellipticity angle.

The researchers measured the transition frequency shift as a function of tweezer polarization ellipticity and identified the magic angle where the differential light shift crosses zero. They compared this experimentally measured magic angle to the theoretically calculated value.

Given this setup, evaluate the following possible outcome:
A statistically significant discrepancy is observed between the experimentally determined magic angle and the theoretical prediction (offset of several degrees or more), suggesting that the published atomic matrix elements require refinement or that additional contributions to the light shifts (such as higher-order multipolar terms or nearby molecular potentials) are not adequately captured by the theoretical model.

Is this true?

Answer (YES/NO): YES